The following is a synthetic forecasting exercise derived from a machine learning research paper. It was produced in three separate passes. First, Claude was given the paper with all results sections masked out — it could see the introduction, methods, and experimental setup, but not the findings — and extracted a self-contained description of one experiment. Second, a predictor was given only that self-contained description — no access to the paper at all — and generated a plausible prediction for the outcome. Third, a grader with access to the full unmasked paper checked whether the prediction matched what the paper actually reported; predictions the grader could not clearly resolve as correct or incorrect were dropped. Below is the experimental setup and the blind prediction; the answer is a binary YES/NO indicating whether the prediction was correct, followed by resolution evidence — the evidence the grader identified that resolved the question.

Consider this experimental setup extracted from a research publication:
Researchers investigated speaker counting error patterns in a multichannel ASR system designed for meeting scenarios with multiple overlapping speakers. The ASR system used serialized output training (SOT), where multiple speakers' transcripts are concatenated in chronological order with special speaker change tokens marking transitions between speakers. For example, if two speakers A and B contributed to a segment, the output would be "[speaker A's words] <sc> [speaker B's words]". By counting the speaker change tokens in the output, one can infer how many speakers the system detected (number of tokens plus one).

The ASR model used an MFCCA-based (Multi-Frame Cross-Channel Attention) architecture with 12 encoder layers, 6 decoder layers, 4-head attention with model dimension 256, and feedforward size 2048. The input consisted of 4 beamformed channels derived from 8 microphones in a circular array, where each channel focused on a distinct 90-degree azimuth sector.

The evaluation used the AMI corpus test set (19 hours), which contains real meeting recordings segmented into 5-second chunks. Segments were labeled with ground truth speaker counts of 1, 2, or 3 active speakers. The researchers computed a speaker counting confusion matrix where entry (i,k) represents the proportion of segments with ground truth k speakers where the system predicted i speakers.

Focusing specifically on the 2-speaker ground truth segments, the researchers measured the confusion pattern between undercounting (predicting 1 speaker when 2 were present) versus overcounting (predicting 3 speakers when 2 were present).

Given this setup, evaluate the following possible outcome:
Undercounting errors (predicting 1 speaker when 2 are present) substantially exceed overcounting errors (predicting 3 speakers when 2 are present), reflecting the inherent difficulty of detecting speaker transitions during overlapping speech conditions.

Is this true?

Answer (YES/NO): YES